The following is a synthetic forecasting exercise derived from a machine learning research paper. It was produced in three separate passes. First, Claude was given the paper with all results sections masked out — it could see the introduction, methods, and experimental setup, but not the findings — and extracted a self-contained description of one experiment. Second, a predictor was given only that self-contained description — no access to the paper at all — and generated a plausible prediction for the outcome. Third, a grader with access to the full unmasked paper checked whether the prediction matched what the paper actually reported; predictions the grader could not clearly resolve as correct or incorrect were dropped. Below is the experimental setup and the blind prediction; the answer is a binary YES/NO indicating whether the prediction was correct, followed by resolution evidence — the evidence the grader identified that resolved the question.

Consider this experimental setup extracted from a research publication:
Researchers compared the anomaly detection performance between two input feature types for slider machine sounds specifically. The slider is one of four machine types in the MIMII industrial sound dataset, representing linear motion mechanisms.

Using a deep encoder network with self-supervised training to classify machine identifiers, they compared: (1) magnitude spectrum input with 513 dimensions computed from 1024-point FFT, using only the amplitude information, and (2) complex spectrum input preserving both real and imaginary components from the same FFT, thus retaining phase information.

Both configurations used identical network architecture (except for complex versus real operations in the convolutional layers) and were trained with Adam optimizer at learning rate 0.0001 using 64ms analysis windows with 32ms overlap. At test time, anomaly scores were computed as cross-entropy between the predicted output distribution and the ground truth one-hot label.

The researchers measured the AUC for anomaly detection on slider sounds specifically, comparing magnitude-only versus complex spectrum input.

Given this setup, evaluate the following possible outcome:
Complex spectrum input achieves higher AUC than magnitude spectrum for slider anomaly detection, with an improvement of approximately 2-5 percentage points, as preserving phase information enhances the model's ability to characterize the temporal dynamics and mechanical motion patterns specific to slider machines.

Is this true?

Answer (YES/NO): NO